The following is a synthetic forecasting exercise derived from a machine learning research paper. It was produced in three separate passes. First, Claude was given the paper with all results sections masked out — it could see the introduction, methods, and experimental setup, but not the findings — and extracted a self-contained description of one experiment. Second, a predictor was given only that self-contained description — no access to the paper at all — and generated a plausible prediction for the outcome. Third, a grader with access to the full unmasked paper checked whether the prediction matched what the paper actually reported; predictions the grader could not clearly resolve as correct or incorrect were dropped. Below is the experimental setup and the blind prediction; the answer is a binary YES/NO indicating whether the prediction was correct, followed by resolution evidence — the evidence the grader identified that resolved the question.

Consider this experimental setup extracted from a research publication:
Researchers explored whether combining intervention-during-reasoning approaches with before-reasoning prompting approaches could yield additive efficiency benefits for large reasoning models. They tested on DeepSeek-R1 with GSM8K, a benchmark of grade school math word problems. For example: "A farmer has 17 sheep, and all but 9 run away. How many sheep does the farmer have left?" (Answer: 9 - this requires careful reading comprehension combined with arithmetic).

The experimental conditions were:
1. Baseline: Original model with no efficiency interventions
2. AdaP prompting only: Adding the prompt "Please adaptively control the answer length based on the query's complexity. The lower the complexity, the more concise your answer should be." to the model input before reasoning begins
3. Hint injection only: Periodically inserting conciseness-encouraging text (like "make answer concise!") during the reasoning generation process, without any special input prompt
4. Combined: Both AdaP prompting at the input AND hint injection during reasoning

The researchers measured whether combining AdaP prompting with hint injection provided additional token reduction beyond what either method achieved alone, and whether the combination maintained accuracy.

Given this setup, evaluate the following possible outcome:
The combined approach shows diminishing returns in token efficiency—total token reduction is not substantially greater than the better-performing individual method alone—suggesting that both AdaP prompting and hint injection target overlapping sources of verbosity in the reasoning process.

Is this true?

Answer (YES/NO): YES